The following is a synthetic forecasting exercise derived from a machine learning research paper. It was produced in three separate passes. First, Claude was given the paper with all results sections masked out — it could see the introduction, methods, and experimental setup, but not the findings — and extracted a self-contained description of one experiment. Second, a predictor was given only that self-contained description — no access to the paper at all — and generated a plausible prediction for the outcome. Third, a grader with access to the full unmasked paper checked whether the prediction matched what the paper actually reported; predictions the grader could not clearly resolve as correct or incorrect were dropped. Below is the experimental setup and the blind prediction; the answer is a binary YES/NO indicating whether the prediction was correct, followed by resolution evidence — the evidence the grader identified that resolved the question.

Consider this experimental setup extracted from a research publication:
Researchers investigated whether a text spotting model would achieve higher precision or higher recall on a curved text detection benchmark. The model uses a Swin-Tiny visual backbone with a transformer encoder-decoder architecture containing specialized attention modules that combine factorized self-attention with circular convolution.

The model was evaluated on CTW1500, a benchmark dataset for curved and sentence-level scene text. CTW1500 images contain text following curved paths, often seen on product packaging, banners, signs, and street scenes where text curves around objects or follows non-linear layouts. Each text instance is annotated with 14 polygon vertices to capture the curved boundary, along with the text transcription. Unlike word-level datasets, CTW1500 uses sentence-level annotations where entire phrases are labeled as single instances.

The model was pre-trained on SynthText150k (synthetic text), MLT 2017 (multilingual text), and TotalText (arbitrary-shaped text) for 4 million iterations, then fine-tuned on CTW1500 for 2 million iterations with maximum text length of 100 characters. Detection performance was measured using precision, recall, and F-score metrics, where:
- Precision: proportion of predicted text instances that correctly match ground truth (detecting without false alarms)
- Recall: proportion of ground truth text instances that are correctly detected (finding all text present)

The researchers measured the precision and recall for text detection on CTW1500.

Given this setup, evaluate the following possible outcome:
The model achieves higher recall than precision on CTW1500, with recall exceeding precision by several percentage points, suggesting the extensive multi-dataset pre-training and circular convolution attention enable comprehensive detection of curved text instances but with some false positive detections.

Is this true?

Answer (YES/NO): NO